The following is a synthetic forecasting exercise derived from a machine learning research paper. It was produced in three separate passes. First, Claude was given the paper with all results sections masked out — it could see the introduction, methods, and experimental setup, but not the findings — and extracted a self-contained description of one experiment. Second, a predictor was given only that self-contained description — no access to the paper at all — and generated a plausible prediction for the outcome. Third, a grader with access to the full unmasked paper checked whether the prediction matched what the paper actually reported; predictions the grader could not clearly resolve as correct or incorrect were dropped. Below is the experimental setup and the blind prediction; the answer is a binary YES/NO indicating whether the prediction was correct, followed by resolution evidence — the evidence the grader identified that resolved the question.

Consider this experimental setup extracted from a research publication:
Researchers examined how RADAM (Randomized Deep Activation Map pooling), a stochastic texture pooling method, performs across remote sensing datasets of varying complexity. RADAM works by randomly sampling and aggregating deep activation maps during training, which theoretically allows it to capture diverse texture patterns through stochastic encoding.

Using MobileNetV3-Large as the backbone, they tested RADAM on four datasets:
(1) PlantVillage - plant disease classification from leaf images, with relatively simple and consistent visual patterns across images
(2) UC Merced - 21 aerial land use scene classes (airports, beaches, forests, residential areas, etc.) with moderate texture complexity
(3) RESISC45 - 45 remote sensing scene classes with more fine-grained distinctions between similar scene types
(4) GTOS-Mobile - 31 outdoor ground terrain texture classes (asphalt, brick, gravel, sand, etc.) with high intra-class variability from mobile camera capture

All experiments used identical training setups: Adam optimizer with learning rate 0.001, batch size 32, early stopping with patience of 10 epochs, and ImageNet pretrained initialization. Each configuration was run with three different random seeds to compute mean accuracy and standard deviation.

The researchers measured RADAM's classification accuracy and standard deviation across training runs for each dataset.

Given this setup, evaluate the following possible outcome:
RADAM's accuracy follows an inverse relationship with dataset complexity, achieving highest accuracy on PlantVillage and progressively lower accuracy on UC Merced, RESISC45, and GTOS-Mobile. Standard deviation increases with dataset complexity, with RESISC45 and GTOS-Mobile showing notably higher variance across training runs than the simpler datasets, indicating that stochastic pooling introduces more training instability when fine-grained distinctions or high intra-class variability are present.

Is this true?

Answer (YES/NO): YES